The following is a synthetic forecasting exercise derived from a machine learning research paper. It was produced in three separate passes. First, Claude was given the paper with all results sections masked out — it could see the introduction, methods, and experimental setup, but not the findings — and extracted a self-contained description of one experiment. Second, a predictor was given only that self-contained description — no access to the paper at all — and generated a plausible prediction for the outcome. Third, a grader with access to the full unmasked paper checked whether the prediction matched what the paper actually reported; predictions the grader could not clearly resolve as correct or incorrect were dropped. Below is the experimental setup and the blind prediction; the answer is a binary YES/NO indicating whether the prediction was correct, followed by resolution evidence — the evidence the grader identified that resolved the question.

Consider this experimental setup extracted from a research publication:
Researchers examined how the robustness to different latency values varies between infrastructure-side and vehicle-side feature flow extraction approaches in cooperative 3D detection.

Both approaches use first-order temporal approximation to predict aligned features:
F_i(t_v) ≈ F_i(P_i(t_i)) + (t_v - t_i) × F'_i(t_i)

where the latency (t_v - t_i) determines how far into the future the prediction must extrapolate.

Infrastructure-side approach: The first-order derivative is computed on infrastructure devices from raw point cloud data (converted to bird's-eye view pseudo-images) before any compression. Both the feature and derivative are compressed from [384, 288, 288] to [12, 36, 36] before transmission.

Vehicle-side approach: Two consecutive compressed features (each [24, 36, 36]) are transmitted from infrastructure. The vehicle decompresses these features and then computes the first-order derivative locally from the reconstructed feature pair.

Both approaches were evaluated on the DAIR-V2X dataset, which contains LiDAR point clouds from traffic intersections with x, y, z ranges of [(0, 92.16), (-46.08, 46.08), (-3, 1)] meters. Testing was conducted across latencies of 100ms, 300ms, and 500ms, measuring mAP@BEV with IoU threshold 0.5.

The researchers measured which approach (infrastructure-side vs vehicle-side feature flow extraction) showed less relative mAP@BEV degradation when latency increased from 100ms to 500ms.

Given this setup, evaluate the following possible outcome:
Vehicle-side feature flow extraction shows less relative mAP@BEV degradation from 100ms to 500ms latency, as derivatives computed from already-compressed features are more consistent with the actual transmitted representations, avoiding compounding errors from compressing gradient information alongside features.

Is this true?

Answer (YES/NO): NO